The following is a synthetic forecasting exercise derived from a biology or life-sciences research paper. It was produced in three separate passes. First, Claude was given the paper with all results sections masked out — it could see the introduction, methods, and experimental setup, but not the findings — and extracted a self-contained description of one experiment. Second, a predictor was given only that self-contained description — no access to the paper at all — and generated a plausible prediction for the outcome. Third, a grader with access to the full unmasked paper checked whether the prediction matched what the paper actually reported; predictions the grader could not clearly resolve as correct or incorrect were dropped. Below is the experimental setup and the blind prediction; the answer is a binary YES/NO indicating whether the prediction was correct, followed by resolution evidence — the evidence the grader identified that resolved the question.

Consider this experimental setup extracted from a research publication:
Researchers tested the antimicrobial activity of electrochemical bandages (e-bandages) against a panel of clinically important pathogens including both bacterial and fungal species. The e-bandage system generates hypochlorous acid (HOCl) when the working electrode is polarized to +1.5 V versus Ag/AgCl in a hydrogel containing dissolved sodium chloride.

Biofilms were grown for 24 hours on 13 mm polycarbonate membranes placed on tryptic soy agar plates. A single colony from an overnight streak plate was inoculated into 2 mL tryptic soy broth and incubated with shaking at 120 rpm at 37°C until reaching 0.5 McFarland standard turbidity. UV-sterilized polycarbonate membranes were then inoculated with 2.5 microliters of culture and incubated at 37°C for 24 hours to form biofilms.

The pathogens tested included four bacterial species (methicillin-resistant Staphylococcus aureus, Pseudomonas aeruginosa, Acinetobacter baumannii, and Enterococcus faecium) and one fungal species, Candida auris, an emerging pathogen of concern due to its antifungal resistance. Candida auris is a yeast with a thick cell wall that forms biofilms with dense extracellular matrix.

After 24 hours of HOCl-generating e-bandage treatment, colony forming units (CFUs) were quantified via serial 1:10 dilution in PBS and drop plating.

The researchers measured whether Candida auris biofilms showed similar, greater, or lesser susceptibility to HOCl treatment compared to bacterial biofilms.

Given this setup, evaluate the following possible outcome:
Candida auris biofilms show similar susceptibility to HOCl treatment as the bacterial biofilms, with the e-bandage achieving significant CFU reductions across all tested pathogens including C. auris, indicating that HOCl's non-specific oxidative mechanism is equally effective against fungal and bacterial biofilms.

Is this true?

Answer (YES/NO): YES